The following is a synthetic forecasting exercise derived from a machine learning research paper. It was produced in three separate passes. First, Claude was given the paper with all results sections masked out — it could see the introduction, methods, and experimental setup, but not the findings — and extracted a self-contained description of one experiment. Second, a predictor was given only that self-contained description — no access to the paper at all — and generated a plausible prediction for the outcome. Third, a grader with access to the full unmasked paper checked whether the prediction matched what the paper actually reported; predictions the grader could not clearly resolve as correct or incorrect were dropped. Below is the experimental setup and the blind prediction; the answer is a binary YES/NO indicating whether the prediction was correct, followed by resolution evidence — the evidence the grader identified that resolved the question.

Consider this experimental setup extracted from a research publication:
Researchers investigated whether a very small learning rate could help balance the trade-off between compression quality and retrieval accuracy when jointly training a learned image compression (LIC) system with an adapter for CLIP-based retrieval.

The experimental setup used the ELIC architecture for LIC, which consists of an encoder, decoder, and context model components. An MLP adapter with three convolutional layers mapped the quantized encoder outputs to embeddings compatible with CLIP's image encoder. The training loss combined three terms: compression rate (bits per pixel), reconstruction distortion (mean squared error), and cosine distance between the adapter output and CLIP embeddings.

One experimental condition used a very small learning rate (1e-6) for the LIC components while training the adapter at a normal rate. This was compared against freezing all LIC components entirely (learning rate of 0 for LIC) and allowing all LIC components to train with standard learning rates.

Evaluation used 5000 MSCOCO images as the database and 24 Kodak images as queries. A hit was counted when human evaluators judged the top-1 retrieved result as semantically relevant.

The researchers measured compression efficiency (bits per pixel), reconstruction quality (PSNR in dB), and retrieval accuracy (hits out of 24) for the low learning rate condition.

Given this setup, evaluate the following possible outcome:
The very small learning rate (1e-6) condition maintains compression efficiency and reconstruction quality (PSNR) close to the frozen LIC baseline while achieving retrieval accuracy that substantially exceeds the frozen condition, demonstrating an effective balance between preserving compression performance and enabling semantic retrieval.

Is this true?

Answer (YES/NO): YES